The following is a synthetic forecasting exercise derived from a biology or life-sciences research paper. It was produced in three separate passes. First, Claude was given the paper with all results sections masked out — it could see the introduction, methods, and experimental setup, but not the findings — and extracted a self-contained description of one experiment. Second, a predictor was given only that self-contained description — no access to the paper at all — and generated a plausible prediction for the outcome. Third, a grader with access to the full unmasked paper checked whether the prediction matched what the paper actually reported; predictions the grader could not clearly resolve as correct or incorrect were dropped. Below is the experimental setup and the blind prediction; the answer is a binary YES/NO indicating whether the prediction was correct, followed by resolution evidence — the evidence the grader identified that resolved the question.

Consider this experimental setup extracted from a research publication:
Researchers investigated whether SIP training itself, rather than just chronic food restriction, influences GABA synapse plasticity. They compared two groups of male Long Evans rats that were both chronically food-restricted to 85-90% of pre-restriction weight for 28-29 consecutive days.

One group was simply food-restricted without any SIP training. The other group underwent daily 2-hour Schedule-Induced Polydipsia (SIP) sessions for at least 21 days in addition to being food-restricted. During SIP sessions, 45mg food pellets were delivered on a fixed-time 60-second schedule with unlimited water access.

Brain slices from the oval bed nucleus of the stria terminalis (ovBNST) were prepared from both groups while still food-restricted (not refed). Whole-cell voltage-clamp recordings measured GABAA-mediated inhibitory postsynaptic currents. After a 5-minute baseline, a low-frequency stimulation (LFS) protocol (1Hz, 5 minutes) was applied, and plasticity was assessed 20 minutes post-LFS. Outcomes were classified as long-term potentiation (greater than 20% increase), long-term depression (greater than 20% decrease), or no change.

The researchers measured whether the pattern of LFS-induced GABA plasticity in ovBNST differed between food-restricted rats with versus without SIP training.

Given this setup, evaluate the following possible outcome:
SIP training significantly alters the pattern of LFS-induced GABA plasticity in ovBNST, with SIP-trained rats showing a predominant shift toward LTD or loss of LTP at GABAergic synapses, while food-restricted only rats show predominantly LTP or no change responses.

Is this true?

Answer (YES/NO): NO